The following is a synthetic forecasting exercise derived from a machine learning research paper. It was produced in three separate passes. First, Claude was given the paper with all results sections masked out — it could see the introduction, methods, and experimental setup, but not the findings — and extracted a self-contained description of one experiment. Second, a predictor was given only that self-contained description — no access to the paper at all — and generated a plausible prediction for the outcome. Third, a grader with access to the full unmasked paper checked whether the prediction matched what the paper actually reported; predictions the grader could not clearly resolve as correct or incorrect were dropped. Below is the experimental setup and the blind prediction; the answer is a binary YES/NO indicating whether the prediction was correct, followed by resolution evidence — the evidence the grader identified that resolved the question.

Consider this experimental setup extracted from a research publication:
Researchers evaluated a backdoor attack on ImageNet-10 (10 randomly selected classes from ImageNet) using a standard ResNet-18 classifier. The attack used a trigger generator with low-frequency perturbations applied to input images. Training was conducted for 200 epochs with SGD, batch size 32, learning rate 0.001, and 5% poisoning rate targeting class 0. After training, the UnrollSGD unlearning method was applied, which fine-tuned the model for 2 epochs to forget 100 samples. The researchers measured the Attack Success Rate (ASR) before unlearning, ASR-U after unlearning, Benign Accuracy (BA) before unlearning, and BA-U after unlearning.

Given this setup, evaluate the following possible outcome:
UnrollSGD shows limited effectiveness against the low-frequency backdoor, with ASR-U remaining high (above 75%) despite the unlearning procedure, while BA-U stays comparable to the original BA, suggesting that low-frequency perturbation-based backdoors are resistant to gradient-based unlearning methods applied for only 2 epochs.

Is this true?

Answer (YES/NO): NO